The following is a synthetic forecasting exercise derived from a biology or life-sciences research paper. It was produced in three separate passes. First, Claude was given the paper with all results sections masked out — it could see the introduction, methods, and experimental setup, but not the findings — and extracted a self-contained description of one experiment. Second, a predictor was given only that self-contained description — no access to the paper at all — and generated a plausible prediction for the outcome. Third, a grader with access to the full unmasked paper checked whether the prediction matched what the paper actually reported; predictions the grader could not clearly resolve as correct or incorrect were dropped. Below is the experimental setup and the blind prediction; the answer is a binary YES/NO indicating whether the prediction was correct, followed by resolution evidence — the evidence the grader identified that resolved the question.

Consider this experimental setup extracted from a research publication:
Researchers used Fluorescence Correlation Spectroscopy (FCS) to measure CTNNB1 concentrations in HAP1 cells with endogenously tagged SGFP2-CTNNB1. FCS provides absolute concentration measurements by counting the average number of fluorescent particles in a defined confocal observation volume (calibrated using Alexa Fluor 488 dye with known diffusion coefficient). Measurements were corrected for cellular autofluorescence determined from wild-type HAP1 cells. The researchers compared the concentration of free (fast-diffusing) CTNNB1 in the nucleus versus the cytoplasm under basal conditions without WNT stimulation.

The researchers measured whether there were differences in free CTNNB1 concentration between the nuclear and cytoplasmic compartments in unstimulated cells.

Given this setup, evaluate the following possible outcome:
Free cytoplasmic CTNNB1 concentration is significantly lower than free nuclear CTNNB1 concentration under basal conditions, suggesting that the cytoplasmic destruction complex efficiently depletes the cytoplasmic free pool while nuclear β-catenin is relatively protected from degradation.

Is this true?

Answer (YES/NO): NO